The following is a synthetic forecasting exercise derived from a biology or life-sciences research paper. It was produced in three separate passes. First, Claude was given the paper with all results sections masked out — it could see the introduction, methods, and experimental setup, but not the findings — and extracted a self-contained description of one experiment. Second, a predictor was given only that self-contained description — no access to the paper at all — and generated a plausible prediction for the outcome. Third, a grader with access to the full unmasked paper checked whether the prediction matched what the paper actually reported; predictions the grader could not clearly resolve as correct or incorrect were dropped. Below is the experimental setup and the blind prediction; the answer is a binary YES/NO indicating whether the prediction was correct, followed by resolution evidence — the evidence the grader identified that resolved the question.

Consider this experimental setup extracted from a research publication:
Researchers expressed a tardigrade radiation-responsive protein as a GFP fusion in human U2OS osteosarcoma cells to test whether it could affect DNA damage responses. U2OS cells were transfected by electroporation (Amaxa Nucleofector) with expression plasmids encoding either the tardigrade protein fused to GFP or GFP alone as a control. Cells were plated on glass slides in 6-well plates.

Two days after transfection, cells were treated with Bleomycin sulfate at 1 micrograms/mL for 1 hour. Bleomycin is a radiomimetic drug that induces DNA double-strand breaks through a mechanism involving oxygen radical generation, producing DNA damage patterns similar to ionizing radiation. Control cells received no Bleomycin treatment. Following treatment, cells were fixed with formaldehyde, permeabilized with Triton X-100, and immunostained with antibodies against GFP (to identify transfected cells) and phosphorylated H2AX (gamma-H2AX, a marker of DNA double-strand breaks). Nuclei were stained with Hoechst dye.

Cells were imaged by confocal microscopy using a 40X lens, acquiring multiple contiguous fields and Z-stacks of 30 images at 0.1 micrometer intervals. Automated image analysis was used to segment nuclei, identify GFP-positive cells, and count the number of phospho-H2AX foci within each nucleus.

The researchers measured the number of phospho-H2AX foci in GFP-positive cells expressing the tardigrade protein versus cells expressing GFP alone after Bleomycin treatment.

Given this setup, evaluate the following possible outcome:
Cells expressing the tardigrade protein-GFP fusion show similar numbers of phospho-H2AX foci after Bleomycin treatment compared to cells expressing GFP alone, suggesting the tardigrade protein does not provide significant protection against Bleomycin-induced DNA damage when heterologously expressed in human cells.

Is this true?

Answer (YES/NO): NO